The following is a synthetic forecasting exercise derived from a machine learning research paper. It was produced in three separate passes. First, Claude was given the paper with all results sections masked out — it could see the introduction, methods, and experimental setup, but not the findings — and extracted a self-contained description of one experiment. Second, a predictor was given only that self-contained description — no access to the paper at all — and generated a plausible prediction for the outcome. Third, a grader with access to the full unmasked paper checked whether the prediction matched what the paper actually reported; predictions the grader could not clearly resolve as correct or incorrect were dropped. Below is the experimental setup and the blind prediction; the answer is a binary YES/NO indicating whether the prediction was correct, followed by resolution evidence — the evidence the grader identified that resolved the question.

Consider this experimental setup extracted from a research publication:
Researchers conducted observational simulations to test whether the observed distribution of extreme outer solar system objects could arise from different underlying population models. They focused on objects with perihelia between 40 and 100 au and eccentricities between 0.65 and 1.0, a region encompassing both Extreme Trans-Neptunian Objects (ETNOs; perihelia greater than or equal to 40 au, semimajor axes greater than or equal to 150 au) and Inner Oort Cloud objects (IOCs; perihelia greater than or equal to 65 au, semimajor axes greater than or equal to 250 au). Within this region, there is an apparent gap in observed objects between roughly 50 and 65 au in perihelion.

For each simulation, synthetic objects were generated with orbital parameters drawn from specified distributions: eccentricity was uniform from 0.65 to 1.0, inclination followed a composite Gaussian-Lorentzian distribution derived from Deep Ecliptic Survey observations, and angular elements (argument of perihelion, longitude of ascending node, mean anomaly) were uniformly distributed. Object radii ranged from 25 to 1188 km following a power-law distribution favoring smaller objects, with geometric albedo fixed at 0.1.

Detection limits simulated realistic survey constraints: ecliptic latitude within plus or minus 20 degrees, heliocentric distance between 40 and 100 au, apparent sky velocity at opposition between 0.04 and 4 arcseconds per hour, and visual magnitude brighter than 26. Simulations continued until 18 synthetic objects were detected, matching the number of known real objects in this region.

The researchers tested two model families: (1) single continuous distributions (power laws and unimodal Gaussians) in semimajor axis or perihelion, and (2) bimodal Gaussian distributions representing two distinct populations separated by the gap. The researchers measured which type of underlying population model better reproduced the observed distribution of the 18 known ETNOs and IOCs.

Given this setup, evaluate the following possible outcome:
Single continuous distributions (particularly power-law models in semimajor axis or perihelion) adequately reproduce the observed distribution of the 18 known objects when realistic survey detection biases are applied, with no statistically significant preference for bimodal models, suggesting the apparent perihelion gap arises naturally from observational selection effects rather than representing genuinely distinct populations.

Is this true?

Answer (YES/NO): NO